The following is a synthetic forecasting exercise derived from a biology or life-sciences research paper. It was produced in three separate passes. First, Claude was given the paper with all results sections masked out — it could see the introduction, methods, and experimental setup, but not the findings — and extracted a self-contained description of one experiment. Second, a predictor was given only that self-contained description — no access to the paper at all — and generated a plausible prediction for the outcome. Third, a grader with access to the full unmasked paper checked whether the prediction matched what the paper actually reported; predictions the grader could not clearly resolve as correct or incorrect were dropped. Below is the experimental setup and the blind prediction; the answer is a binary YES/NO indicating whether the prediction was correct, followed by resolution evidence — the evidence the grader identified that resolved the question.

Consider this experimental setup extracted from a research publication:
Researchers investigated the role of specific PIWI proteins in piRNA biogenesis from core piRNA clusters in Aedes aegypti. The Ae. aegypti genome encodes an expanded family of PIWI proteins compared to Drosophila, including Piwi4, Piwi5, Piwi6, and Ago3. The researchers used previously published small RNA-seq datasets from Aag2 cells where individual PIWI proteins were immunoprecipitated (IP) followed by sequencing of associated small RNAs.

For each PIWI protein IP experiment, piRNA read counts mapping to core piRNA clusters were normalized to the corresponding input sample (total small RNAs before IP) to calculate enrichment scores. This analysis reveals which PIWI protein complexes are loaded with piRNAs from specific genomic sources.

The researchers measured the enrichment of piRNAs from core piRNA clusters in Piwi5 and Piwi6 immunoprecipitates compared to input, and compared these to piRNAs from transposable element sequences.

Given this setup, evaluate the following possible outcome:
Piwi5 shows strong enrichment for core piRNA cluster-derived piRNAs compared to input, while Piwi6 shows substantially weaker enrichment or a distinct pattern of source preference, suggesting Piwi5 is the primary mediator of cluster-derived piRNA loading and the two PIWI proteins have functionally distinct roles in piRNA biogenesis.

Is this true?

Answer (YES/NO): YES